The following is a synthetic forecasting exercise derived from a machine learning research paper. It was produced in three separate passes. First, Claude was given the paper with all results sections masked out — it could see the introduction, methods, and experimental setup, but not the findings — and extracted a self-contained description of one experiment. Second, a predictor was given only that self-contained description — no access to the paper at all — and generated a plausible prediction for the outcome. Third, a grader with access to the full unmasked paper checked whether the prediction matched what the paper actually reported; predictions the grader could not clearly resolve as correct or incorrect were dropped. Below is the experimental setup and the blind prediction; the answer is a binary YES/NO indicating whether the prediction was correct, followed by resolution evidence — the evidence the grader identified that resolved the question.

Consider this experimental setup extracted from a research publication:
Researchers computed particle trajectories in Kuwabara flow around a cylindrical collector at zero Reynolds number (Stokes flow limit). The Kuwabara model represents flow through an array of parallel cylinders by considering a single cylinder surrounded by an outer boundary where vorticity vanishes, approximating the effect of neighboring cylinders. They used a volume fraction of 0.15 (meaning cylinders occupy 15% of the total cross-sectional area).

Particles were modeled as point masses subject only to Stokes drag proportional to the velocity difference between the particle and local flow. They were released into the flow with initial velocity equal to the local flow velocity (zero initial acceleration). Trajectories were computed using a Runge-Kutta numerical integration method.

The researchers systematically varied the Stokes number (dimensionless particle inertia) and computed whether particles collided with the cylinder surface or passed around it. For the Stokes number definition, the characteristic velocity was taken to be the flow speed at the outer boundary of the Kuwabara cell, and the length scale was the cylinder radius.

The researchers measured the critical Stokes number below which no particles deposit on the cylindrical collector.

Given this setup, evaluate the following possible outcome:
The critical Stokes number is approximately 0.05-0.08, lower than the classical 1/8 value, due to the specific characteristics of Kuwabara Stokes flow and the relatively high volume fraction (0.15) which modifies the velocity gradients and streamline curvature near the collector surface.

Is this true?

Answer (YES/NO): NO